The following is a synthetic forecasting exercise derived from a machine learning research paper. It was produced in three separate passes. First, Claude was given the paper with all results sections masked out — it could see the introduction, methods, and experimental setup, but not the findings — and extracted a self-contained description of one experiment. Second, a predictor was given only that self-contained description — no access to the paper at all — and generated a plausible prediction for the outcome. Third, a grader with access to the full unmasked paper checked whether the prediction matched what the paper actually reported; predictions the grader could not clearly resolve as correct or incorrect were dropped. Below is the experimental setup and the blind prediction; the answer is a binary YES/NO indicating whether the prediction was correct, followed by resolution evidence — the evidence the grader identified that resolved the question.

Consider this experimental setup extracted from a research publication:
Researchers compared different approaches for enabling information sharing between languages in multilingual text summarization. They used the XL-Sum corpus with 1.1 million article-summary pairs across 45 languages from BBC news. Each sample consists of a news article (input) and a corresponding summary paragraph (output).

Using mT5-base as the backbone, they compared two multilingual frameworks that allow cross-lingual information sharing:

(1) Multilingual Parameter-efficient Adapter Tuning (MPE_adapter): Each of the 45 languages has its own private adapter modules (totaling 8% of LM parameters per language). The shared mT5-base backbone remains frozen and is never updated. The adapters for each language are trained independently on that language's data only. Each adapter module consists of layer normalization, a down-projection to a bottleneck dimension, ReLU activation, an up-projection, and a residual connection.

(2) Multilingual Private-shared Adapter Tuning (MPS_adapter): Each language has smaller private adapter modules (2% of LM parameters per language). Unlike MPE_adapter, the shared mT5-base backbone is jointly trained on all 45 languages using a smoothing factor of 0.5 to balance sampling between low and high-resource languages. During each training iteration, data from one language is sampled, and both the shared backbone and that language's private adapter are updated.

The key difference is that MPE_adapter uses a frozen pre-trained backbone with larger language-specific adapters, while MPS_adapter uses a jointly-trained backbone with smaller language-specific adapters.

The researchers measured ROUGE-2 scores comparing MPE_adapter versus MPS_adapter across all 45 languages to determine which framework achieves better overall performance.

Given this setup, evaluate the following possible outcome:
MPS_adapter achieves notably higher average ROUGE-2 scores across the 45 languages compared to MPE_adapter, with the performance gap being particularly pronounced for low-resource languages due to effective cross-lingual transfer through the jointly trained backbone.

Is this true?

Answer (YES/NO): NO